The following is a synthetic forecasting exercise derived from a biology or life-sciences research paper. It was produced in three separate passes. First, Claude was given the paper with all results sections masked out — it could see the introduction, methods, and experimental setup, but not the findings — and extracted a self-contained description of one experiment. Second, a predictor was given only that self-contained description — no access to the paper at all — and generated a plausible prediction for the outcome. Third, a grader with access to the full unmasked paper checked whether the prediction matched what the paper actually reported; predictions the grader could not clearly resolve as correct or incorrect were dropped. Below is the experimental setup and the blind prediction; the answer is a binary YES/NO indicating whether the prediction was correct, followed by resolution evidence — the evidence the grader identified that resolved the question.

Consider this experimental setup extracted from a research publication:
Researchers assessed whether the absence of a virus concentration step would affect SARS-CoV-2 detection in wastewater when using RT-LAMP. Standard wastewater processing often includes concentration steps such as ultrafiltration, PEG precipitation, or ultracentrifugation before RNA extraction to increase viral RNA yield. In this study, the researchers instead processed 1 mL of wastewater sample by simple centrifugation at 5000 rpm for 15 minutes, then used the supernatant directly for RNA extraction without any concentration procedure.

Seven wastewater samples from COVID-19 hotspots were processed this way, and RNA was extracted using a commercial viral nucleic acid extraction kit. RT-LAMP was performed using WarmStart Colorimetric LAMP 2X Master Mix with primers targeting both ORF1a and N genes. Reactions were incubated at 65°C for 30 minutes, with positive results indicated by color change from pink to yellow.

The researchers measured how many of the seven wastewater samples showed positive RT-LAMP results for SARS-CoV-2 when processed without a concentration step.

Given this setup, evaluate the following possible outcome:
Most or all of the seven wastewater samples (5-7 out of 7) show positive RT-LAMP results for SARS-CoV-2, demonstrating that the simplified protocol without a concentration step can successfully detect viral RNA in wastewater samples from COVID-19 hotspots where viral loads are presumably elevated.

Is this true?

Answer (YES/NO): YES